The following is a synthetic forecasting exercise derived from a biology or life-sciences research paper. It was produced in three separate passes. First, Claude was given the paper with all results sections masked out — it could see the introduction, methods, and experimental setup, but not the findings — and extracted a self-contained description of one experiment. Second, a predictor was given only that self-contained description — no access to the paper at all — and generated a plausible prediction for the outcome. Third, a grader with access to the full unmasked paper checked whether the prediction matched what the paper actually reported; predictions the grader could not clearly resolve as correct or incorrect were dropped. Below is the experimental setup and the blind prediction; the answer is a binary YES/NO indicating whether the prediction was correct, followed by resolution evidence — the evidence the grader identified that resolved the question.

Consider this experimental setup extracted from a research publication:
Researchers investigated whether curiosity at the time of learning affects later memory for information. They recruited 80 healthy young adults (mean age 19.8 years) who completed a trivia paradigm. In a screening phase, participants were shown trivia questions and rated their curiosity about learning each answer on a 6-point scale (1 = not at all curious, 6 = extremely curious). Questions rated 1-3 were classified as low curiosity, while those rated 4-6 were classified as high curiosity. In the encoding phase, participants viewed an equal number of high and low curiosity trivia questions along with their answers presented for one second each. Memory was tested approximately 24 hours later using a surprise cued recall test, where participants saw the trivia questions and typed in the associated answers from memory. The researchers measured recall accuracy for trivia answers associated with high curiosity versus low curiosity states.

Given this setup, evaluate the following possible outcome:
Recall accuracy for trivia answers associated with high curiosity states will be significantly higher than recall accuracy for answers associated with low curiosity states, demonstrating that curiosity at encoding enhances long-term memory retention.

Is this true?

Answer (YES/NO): YES